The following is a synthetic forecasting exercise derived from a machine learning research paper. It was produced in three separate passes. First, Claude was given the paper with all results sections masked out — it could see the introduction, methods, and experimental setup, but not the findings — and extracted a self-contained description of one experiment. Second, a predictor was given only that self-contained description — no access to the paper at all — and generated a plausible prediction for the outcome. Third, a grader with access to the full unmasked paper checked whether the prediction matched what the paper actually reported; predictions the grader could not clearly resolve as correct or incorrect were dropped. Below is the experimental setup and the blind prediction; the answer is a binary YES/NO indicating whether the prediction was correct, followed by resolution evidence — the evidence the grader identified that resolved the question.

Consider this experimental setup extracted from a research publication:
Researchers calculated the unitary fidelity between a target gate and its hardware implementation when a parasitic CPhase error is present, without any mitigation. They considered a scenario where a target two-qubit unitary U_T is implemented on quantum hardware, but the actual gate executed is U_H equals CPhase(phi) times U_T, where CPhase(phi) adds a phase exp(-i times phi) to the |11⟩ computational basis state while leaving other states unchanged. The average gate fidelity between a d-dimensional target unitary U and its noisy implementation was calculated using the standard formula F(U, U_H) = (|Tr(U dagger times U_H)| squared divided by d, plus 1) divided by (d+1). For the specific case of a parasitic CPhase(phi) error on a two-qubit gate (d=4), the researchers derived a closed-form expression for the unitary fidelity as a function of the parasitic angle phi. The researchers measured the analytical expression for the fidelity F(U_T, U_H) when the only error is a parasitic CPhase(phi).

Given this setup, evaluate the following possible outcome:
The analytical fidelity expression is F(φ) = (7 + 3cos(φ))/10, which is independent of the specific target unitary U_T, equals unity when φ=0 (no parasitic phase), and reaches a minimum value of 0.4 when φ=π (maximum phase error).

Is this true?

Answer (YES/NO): YES